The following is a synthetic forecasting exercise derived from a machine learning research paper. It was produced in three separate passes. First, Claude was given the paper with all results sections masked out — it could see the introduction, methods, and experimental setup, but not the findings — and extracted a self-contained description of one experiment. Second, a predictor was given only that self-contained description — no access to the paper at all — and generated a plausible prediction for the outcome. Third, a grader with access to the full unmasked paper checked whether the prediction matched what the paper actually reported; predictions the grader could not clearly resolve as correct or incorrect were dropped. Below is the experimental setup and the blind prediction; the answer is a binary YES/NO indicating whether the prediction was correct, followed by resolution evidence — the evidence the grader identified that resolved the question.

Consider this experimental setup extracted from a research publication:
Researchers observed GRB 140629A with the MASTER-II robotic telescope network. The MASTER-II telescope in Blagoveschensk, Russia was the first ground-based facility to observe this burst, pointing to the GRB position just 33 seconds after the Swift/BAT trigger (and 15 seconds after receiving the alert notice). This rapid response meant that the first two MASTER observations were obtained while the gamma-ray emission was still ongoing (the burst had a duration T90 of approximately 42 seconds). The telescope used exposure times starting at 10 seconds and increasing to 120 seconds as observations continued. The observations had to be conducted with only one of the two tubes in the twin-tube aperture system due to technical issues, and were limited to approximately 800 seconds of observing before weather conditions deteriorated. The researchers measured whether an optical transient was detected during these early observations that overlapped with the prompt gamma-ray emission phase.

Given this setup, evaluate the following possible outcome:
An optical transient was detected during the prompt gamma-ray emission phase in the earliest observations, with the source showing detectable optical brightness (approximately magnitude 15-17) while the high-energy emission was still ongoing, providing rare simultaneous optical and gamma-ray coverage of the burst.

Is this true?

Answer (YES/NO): NO